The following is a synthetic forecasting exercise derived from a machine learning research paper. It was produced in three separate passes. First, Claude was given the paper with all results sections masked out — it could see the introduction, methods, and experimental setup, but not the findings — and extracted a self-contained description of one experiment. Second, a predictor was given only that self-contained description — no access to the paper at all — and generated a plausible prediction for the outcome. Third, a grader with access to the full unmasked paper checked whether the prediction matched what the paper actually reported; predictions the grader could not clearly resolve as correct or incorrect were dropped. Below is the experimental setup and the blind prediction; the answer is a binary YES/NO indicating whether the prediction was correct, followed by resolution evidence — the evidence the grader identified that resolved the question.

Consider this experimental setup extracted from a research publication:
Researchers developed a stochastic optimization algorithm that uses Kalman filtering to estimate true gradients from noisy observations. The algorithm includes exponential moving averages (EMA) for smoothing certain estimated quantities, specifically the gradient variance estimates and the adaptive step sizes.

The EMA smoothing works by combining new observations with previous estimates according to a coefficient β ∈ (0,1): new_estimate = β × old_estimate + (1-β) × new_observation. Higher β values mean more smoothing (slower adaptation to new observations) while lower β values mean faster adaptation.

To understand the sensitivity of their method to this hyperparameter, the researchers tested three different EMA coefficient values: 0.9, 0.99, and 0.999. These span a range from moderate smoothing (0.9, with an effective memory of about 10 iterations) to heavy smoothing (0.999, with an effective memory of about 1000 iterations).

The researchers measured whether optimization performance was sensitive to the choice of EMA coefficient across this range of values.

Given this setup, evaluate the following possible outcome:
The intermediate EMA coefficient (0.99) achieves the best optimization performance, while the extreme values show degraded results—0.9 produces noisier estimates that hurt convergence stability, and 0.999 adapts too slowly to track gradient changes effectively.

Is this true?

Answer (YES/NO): NO